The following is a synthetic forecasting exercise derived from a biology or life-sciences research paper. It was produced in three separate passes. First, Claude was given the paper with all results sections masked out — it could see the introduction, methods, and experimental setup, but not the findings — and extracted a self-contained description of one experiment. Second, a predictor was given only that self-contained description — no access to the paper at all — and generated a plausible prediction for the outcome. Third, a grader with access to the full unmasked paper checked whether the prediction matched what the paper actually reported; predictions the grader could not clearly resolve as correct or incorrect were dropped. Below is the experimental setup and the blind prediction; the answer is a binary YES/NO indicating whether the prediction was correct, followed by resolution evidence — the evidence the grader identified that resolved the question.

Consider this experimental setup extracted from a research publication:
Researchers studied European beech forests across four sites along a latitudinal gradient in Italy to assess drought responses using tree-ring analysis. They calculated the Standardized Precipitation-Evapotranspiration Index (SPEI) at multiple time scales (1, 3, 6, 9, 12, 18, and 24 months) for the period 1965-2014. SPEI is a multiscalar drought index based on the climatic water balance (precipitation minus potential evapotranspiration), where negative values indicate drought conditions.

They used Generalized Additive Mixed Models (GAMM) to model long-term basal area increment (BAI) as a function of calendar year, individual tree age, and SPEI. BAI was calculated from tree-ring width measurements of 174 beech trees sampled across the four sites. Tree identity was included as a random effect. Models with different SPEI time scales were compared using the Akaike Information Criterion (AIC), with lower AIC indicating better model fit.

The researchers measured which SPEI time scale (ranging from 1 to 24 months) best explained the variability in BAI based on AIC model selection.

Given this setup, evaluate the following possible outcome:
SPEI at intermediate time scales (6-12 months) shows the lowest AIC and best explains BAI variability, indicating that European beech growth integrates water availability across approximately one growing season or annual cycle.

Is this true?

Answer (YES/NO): NO